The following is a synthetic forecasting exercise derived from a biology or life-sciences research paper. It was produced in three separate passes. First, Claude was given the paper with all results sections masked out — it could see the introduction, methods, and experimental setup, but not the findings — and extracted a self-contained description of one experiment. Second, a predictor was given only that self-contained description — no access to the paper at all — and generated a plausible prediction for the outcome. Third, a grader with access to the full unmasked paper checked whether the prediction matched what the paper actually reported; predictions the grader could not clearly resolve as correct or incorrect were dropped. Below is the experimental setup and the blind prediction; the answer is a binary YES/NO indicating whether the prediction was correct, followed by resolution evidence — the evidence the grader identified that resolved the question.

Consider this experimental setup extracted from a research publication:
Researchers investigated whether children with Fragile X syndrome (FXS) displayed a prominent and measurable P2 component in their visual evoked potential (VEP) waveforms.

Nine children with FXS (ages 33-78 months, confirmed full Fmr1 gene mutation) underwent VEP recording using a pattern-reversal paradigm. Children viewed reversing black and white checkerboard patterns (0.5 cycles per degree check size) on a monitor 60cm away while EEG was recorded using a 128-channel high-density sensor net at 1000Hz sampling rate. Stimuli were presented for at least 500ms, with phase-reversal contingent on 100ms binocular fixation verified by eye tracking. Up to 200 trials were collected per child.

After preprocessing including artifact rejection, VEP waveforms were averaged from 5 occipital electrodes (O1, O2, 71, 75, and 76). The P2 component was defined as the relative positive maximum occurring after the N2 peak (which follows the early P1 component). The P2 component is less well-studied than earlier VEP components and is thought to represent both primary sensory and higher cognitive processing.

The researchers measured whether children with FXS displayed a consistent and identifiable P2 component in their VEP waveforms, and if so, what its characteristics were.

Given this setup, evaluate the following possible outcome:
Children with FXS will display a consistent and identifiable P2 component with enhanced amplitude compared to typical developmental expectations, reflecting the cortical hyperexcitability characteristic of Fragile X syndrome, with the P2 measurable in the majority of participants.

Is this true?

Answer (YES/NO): YES